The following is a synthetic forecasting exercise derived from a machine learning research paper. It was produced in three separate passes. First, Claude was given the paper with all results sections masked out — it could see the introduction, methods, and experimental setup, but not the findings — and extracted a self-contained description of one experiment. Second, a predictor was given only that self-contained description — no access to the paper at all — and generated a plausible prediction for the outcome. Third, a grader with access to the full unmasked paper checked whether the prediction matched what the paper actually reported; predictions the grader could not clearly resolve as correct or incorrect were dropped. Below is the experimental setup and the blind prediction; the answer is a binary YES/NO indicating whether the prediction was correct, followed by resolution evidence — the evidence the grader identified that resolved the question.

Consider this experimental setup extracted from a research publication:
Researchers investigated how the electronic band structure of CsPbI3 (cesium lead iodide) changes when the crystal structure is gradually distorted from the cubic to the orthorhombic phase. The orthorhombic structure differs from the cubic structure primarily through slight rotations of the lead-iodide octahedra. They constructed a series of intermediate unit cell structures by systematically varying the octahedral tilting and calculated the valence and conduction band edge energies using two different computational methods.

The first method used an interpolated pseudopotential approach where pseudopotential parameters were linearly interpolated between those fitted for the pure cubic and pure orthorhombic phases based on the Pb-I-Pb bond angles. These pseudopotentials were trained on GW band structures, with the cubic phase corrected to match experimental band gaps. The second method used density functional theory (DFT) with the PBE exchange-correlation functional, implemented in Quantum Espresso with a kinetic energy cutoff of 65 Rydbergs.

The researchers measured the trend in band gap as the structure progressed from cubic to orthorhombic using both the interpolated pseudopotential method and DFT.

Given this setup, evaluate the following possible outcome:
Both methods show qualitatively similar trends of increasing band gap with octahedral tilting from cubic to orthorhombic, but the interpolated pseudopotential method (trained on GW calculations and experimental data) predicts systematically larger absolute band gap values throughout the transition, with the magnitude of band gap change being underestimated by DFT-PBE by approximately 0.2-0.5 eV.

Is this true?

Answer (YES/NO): NO